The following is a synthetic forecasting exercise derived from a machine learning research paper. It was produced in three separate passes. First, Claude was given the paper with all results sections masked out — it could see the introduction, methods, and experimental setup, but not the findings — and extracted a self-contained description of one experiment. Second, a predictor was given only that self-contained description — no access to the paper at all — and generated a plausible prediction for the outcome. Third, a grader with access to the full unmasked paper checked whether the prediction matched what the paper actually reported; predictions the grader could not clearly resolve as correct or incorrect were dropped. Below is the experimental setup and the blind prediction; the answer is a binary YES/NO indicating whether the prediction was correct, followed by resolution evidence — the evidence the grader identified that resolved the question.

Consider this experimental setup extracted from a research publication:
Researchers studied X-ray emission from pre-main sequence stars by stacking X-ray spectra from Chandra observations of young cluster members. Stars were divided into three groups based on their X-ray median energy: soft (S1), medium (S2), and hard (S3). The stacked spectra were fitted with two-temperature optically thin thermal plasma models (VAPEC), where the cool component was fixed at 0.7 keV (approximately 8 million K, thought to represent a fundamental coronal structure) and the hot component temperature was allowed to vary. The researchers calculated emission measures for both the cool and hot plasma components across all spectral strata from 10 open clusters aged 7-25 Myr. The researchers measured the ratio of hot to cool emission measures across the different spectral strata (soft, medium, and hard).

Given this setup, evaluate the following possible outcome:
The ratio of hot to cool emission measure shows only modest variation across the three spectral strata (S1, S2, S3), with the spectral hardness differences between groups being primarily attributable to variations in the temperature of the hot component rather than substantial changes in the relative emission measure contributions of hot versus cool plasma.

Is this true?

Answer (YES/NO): NO